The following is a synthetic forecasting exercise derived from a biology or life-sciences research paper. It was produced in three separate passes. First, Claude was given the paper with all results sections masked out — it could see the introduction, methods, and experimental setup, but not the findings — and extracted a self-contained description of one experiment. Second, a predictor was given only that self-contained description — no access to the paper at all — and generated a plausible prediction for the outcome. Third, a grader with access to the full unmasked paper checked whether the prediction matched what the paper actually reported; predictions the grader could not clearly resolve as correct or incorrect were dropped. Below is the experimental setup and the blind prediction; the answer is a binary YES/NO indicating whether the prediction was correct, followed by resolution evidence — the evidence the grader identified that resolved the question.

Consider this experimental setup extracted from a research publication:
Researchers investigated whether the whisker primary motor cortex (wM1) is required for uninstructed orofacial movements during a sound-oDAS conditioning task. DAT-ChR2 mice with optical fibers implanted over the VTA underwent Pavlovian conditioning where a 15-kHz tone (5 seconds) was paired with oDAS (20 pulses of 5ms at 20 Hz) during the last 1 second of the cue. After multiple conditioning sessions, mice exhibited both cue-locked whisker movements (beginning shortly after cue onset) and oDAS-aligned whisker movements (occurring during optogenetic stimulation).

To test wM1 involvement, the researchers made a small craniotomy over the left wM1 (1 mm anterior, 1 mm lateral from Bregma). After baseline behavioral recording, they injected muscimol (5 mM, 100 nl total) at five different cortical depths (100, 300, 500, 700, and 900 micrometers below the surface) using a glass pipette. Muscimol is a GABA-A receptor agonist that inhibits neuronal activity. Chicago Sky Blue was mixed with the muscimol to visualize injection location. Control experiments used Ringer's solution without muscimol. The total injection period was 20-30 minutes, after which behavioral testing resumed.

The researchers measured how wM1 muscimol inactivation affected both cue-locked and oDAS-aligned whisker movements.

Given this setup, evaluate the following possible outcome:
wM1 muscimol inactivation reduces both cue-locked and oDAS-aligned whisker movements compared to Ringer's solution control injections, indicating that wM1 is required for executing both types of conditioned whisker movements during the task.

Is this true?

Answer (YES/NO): YES